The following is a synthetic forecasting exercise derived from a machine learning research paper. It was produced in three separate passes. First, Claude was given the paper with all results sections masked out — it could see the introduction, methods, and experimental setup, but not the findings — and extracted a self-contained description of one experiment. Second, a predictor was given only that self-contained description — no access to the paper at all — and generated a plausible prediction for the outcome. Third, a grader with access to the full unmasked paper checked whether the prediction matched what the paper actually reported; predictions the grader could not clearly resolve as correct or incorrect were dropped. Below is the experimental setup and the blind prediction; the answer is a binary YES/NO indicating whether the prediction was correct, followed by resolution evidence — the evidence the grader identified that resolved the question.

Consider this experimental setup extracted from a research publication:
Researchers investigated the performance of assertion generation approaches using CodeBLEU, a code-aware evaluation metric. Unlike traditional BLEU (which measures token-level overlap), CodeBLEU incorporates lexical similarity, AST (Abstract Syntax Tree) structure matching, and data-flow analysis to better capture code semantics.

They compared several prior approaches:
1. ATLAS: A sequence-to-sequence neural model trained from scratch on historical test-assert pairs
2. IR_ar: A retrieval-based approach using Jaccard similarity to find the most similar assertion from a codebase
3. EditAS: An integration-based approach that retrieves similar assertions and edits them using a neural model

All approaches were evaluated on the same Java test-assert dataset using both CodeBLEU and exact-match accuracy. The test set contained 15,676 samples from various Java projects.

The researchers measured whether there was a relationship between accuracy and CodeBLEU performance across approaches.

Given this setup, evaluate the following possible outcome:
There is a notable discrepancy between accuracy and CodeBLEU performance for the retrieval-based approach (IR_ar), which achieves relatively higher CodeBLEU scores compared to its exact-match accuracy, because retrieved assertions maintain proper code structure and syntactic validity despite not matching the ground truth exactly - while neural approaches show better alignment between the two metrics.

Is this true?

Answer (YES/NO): YES